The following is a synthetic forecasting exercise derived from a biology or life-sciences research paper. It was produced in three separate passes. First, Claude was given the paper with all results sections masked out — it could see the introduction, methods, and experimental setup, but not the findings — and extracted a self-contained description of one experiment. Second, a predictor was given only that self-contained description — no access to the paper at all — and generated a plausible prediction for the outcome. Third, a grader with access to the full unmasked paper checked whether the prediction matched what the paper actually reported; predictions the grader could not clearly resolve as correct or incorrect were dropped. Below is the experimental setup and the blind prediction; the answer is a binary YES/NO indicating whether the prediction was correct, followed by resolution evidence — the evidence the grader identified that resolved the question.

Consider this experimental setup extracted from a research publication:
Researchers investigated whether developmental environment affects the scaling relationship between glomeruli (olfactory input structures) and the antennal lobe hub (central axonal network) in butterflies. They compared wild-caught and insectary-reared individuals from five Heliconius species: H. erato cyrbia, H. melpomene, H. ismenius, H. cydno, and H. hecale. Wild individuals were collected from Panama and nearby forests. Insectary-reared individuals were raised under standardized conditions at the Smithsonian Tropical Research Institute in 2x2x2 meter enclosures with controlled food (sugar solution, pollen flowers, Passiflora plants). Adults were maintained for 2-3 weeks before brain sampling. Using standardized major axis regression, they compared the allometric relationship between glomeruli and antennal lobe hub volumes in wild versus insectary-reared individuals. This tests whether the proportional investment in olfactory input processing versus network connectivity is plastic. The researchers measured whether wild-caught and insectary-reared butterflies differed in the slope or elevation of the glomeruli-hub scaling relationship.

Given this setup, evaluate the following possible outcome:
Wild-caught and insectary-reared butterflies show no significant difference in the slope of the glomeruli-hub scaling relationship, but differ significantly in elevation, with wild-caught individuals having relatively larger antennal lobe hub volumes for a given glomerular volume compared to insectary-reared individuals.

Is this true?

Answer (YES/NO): NO